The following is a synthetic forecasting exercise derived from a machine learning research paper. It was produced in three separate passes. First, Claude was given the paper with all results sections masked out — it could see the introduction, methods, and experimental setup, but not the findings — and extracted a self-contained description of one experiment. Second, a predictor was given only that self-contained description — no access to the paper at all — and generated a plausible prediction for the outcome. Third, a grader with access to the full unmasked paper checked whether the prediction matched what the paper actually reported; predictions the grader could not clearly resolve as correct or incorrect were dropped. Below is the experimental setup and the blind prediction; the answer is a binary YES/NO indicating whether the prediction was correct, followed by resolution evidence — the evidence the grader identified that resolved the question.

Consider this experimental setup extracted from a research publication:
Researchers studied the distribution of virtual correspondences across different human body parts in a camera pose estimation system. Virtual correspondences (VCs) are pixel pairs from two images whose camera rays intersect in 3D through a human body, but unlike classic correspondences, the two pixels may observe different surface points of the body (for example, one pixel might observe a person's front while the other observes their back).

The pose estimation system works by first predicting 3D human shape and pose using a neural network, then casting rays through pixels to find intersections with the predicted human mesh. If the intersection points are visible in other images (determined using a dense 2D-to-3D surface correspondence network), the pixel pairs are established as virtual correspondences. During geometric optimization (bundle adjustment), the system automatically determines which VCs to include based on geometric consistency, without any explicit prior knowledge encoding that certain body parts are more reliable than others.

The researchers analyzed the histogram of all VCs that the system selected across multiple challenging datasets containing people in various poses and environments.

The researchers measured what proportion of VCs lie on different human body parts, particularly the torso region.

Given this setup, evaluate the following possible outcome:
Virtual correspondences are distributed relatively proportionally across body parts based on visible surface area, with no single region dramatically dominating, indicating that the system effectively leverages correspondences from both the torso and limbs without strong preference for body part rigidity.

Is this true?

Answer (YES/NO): NO